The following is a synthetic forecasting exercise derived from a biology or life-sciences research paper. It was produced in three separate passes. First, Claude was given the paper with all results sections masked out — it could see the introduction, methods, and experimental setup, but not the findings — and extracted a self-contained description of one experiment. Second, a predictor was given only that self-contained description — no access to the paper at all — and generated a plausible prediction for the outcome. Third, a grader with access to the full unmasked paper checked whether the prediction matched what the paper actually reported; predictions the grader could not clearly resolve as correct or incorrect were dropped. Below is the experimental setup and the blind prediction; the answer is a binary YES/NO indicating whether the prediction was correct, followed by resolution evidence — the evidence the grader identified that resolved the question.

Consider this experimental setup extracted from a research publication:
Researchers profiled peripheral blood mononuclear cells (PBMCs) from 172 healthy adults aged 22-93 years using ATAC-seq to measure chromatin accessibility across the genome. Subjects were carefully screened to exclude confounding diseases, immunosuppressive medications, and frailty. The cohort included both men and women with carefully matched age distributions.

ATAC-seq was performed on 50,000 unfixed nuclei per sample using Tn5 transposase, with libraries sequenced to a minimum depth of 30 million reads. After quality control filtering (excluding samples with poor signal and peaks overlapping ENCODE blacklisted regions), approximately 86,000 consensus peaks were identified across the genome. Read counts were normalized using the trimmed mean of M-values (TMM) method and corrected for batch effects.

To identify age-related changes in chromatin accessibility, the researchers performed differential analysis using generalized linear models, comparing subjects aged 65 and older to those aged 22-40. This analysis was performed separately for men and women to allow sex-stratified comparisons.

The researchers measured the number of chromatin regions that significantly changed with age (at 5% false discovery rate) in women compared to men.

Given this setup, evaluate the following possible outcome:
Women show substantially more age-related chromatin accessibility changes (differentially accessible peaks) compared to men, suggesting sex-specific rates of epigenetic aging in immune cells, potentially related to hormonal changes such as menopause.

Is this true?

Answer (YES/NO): NO